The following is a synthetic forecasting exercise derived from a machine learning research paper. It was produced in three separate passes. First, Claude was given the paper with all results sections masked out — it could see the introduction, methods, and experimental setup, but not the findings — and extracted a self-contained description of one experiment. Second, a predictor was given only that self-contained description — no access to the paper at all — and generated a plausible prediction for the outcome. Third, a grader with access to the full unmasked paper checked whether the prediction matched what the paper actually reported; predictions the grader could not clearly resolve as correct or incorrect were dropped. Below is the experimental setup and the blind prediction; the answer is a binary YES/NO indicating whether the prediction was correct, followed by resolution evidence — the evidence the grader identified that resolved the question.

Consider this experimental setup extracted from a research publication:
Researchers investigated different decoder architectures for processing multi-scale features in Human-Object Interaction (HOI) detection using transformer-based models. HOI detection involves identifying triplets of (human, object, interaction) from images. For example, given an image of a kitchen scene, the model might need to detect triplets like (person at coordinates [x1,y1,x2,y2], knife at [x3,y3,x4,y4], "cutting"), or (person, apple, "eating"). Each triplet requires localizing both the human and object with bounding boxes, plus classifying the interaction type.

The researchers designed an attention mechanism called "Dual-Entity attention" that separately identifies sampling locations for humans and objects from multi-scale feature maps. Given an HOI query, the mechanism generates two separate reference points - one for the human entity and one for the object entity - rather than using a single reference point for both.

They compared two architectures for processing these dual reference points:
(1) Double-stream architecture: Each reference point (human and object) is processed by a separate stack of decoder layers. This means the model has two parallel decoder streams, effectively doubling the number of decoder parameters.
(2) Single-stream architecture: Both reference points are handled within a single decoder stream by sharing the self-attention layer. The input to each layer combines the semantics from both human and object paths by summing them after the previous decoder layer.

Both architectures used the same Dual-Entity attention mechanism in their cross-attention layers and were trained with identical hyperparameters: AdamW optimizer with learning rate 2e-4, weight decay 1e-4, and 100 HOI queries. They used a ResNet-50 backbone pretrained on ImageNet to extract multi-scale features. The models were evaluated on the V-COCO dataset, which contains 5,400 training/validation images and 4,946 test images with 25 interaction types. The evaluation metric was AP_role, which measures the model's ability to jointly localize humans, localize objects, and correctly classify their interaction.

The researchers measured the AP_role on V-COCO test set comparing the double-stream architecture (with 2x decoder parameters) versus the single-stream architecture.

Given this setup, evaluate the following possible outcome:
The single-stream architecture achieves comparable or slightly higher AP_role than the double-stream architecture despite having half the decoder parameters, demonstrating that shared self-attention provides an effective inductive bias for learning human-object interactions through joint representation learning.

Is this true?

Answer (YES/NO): YES